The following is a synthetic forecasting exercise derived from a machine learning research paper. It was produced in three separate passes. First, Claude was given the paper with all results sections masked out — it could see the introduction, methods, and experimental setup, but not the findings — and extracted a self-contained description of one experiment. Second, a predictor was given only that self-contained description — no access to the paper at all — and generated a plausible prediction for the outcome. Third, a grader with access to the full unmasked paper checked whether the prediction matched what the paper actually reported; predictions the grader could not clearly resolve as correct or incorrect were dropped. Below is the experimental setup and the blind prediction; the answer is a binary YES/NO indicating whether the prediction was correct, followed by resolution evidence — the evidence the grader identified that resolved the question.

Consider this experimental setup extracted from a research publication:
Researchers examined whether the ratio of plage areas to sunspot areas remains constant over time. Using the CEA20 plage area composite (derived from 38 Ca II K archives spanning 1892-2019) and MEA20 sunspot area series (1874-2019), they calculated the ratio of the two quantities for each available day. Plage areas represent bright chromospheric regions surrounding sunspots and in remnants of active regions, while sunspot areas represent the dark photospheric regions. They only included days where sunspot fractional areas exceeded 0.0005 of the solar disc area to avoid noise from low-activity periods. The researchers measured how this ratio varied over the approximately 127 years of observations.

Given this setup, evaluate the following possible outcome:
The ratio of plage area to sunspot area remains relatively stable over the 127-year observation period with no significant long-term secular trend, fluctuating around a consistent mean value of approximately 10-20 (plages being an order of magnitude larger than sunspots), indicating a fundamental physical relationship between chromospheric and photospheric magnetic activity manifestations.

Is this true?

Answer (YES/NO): YES